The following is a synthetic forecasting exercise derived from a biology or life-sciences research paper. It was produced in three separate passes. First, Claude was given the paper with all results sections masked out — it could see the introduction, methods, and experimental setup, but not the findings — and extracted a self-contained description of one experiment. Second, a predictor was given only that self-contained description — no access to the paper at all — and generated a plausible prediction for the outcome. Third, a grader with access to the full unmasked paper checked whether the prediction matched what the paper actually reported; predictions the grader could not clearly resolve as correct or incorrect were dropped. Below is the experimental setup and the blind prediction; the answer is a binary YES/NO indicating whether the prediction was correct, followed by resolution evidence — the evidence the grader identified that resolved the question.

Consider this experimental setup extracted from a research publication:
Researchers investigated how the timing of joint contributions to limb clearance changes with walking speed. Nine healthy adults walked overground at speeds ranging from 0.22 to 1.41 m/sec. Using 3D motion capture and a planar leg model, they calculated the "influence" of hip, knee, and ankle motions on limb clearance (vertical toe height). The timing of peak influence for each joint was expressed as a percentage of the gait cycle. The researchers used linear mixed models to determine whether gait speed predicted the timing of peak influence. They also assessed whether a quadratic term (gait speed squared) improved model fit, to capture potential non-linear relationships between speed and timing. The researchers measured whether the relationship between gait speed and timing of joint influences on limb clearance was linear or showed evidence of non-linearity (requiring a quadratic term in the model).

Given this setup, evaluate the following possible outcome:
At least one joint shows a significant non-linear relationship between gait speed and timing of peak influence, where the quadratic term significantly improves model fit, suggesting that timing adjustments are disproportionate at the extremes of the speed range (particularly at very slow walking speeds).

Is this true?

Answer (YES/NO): YES